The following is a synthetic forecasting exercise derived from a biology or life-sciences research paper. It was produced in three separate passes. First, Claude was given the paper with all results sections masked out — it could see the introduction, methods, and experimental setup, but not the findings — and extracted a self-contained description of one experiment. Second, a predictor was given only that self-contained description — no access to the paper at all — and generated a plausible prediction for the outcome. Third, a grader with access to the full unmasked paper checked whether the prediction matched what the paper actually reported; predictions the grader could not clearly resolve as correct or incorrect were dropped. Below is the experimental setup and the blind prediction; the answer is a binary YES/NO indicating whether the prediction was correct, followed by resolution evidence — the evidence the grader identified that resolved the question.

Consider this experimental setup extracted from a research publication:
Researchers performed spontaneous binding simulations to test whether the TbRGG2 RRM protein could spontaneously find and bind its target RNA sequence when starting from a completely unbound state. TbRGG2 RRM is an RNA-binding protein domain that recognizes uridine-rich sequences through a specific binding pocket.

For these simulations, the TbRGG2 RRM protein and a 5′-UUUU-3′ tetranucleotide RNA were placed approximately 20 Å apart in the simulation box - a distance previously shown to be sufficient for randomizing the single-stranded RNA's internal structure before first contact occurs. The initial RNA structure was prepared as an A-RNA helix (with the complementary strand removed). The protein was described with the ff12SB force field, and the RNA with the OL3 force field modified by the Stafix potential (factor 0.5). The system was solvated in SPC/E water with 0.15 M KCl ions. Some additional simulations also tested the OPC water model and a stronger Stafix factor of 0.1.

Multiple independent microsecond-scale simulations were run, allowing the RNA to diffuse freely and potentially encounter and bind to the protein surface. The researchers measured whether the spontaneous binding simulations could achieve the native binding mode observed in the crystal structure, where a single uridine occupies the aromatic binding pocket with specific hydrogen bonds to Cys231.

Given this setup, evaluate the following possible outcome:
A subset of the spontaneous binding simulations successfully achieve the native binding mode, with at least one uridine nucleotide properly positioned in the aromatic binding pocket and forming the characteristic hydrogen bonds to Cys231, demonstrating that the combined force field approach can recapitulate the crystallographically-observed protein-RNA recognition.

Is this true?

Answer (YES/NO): YES